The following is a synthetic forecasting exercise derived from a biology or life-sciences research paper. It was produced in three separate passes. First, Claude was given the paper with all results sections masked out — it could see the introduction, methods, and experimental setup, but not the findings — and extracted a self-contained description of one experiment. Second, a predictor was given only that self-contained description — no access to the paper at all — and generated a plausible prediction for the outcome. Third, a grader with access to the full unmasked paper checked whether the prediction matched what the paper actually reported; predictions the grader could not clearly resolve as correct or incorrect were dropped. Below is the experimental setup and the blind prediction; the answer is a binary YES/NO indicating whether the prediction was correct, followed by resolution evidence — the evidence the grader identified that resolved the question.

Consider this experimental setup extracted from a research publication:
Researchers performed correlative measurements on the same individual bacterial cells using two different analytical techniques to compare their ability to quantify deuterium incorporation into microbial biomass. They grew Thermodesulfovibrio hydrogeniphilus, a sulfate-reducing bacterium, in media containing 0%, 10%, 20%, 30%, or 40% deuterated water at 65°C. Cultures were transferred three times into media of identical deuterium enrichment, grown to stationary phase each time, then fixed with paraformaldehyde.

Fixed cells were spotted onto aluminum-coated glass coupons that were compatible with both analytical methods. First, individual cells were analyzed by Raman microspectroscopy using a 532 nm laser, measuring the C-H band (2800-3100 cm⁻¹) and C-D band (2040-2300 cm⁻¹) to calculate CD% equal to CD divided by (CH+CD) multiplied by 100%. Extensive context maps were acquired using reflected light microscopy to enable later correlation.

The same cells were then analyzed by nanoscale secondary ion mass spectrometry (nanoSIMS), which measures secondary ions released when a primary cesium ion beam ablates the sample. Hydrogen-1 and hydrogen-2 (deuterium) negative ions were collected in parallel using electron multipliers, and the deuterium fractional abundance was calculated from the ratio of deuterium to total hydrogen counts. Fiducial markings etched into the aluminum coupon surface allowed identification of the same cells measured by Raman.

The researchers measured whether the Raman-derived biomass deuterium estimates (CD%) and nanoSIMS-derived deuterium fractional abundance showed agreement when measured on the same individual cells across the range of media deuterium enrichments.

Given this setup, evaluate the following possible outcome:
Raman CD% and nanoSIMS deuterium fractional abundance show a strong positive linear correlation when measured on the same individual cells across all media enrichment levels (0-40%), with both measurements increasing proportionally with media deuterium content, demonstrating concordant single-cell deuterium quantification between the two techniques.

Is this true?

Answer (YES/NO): NO